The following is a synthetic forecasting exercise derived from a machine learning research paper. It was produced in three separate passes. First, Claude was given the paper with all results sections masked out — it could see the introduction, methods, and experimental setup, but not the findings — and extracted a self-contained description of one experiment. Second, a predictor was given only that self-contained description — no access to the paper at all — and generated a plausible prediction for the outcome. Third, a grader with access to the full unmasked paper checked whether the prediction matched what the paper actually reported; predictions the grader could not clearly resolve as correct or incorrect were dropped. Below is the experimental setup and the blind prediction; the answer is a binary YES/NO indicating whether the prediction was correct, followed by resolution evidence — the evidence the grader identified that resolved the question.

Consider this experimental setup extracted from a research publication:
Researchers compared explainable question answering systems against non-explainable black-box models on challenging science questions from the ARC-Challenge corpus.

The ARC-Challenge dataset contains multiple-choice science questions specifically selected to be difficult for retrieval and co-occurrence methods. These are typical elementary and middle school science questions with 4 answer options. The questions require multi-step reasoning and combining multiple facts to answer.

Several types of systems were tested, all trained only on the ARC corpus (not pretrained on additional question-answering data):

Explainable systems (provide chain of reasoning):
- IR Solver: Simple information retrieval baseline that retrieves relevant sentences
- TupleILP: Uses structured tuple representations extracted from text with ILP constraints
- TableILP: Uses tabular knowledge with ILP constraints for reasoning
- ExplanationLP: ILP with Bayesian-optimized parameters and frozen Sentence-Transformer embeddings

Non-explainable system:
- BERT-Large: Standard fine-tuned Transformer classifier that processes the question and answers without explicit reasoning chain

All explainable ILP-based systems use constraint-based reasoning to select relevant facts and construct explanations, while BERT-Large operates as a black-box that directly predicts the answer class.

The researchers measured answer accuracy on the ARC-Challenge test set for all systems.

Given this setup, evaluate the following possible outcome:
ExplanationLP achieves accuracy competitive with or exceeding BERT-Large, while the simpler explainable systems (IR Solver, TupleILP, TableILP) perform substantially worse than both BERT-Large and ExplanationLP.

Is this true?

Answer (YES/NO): YES